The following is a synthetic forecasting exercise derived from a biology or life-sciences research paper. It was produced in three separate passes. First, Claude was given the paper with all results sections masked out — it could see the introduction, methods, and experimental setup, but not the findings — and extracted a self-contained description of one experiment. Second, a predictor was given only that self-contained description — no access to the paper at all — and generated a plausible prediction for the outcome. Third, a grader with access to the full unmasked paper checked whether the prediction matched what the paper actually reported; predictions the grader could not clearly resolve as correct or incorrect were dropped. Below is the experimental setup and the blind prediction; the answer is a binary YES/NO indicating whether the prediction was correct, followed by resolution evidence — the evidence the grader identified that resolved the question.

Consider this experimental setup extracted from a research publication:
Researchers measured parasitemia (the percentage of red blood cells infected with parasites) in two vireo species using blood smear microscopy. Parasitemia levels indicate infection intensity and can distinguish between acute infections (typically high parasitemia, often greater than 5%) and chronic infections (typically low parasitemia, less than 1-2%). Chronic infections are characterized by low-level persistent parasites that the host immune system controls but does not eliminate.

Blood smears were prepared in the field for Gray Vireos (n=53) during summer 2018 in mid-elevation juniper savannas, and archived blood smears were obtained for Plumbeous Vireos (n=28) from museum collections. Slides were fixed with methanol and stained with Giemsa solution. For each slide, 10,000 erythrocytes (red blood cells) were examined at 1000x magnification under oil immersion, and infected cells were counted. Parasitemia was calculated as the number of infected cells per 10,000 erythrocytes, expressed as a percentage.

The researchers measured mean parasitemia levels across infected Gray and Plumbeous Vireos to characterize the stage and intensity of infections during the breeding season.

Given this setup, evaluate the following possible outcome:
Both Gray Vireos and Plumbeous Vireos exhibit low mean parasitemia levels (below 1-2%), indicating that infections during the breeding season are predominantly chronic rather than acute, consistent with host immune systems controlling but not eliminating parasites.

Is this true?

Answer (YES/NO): YES